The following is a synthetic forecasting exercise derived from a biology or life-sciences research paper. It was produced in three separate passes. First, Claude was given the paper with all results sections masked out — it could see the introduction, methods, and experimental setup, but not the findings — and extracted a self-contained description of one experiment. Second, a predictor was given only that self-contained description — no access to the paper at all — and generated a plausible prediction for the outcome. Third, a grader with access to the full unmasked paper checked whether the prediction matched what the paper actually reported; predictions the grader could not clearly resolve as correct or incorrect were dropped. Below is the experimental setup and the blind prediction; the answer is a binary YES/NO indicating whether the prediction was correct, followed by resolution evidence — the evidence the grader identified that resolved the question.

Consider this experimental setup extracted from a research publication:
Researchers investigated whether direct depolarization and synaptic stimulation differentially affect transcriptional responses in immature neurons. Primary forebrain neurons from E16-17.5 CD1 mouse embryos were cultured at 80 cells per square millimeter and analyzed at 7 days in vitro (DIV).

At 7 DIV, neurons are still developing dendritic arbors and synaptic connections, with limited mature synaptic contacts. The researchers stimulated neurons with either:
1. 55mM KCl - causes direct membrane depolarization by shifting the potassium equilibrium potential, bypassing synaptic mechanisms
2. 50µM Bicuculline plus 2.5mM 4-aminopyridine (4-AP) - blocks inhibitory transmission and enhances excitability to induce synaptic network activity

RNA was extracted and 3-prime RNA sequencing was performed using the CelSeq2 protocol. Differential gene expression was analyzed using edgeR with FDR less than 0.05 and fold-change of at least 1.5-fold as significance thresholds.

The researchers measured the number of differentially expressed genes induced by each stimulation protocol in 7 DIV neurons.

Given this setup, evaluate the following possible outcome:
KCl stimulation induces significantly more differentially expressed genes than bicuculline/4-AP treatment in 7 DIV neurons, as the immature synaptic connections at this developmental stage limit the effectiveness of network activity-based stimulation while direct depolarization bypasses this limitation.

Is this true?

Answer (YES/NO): YES